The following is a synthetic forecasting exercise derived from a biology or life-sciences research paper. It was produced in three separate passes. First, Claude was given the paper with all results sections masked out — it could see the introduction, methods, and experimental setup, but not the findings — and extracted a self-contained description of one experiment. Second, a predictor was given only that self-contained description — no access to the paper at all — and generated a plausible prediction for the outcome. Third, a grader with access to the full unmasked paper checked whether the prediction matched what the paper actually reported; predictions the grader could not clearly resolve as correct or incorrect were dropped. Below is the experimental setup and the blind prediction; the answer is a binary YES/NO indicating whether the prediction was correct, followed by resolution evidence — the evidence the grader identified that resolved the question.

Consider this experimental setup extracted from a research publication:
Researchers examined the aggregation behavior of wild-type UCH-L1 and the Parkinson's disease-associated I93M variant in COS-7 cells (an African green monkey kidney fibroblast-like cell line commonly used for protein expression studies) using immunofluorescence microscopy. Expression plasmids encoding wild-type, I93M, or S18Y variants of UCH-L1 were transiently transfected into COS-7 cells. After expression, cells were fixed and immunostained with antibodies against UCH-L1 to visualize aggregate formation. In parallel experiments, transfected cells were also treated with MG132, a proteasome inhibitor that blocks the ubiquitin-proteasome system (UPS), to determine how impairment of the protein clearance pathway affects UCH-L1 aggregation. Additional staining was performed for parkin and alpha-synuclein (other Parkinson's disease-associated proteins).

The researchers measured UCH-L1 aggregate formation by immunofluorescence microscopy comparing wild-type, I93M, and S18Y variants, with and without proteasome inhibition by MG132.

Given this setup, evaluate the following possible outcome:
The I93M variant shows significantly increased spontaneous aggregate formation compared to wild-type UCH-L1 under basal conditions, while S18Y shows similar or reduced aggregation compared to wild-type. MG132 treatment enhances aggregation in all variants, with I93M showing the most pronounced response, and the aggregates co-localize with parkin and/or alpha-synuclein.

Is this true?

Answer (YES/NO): YES